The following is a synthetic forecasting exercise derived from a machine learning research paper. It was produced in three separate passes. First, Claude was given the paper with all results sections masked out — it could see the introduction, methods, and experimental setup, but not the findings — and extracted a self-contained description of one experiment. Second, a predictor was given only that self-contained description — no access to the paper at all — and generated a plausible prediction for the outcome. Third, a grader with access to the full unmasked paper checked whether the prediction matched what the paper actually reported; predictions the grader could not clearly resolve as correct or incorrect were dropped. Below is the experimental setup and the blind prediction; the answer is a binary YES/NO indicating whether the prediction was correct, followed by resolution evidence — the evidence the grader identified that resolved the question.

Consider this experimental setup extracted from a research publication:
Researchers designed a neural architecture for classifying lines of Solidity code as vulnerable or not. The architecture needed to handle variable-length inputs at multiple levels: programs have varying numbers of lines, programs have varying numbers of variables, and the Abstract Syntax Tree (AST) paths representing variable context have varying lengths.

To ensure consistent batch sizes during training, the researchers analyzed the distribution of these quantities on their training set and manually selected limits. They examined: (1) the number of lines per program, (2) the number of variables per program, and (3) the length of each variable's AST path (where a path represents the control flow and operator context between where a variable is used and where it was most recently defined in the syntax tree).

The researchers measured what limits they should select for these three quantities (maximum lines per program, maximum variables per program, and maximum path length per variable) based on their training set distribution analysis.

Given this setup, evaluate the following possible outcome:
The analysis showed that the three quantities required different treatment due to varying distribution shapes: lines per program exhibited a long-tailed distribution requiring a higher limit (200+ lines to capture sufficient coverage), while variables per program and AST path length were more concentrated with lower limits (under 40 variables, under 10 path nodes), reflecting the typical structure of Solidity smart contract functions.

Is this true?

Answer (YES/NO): NO